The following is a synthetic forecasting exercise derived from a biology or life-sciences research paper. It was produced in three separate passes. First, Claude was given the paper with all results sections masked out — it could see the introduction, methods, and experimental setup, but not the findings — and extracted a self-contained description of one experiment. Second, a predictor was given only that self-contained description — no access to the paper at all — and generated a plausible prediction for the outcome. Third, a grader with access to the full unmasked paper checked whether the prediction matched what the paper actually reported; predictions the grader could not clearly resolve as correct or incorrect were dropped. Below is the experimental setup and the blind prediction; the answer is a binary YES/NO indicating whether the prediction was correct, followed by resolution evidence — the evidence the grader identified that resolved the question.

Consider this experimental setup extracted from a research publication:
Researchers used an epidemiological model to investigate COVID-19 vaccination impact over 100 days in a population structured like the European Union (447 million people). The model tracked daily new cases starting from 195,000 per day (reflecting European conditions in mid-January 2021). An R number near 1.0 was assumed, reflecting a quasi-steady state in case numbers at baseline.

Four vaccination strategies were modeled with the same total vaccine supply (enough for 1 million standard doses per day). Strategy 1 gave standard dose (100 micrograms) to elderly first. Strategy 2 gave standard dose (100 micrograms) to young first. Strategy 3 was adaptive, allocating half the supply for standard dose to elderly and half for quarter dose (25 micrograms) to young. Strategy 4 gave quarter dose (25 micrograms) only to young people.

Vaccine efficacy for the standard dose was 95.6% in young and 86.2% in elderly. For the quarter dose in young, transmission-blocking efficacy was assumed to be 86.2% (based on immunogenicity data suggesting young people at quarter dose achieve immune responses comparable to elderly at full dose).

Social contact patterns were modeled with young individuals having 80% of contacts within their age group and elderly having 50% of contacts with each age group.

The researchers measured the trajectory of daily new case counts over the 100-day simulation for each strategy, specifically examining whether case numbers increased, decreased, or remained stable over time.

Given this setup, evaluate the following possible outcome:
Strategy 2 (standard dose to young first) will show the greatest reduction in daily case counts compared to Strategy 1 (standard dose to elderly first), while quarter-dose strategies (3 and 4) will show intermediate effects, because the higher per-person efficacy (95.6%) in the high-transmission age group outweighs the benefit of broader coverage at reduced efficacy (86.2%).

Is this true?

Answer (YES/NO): NO